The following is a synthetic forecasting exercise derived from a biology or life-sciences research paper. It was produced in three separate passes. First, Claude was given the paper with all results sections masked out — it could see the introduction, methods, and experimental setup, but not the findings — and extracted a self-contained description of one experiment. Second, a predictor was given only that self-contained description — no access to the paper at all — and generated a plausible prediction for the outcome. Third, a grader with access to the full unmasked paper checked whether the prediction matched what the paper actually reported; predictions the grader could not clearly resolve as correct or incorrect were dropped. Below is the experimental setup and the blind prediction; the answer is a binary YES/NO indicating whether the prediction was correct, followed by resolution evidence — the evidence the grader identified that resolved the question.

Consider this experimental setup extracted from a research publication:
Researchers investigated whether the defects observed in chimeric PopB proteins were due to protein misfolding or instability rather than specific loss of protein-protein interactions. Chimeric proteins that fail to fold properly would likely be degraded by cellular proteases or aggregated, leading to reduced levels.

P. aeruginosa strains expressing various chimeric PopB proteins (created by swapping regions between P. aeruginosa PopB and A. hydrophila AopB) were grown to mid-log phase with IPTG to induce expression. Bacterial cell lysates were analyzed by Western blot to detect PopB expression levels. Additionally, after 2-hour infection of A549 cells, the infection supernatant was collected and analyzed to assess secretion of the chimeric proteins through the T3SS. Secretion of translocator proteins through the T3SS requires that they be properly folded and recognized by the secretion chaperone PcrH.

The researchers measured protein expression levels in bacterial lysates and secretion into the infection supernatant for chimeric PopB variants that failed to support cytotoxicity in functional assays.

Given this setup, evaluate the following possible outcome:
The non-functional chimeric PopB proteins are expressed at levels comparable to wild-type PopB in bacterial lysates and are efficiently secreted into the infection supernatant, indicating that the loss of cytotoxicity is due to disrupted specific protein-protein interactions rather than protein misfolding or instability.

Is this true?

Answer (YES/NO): NO